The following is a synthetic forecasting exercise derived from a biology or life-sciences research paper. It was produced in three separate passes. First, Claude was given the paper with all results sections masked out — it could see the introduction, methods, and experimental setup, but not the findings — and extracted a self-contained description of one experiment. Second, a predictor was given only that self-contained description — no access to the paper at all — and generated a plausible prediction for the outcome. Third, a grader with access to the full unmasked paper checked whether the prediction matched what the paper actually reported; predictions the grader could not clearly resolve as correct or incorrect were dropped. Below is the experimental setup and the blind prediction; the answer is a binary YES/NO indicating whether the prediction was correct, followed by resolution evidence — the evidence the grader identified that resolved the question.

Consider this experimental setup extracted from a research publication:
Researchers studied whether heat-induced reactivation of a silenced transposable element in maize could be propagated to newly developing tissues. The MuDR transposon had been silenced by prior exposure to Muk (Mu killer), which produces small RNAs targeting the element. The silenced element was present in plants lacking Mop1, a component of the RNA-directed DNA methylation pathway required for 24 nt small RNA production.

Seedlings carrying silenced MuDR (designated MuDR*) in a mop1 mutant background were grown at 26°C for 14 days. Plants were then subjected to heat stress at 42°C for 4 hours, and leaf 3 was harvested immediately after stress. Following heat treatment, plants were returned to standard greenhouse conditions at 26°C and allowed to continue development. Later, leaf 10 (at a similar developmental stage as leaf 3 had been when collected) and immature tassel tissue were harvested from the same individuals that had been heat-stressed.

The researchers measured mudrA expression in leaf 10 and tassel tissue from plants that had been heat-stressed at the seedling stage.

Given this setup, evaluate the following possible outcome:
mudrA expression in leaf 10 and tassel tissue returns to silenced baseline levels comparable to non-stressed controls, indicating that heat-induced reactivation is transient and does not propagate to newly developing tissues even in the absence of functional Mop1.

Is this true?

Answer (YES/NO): NO